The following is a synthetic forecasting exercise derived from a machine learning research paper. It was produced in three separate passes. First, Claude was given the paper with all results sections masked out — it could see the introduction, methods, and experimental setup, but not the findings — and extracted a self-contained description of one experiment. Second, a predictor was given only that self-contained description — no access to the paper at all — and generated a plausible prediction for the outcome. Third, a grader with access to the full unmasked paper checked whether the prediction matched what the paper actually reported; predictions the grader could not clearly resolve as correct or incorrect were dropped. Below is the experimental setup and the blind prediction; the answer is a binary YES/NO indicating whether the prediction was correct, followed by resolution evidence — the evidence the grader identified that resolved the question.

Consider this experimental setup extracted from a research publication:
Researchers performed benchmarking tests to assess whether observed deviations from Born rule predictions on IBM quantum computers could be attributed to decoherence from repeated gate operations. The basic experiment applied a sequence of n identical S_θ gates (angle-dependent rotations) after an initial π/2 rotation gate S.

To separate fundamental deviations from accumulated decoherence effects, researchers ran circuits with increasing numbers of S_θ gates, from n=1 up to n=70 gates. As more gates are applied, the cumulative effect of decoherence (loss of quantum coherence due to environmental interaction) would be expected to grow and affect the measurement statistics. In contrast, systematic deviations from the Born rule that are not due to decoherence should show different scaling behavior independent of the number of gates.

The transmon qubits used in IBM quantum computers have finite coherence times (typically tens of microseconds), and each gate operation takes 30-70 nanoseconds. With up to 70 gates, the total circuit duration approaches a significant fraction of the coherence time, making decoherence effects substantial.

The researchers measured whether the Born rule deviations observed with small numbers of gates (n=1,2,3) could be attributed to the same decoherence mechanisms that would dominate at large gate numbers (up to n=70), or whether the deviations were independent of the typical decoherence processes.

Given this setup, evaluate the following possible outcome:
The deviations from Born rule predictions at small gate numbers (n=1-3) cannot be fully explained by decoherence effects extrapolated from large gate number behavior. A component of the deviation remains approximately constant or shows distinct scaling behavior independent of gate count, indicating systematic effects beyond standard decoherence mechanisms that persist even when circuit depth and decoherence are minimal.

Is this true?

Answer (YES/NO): YES